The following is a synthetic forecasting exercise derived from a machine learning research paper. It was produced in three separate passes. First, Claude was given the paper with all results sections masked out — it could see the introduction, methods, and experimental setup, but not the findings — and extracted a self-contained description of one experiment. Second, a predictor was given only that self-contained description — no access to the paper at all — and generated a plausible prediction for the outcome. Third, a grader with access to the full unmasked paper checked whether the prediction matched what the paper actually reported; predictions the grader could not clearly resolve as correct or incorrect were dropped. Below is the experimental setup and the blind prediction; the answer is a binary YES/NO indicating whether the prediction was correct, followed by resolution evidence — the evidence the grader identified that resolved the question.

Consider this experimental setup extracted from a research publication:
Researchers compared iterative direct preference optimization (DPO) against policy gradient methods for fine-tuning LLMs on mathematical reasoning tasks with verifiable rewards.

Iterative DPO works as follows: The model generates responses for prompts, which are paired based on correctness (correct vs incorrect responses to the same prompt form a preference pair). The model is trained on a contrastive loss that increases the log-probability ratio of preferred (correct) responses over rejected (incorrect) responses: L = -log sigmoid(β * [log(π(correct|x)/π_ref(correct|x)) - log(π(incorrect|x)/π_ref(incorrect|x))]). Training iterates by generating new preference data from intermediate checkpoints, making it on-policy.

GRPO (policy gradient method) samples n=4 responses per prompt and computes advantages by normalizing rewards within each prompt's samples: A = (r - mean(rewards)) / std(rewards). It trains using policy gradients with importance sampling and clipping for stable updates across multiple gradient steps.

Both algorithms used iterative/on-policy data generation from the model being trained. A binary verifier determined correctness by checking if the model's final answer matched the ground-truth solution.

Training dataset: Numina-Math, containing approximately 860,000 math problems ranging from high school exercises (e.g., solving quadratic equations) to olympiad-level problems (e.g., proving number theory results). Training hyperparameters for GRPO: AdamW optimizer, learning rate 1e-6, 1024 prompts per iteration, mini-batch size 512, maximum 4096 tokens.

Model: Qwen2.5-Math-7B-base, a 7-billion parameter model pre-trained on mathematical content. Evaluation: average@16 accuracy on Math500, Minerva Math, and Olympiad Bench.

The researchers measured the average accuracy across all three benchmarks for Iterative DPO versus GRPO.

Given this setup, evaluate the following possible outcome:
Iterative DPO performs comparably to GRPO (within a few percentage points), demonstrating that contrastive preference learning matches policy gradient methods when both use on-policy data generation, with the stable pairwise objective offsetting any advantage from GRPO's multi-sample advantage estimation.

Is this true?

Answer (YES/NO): NO